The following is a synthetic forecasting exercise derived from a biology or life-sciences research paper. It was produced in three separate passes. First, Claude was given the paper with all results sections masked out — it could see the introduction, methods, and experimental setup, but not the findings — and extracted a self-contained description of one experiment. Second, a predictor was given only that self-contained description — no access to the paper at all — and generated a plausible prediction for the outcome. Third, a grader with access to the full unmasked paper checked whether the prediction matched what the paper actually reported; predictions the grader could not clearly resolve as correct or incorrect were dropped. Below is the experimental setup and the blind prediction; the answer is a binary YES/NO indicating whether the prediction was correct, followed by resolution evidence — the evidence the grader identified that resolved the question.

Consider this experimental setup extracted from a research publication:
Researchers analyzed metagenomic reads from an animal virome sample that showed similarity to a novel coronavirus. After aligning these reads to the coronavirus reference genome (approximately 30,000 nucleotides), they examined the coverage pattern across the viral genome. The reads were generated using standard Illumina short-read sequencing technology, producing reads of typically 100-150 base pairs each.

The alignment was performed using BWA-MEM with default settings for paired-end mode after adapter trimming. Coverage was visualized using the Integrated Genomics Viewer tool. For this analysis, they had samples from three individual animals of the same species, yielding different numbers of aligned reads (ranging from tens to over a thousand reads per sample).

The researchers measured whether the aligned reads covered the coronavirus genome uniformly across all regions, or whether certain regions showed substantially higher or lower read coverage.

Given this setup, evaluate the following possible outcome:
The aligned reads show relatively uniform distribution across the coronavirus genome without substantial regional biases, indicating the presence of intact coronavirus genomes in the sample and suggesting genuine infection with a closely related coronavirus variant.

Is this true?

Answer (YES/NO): YES